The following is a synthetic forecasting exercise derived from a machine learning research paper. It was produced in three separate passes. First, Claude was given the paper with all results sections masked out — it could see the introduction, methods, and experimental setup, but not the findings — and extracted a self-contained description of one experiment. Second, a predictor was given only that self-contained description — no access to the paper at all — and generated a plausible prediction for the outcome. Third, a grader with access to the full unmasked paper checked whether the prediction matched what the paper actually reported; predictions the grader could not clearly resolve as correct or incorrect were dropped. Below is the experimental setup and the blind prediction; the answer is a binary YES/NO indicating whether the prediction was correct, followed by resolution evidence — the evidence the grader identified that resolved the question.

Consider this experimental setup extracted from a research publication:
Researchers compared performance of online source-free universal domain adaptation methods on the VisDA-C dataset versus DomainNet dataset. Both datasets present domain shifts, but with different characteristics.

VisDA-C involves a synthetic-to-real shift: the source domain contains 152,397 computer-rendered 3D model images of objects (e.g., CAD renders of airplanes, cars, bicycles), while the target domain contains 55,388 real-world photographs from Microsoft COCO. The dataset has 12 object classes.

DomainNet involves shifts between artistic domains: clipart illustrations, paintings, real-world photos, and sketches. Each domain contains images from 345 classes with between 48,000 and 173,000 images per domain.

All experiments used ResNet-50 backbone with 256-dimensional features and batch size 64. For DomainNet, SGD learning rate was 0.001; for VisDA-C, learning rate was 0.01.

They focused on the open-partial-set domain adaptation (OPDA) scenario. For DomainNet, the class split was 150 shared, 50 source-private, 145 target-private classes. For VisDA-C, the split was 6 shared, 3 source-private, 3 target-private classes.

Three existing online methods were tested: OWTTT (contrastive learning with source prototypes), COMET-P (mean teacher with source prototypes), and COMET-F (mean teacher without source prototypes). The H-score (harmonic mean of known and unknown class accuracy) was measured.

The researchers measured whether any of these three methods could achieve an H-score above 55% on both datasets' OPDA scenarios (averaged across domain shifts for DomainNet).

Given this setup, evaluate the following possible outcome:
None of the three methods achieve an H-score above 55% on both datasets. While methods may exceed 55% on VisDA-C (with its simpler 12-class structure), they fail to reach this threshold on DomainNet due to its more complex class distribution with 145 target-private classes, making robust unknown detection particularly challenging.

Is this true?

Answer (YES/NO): NO